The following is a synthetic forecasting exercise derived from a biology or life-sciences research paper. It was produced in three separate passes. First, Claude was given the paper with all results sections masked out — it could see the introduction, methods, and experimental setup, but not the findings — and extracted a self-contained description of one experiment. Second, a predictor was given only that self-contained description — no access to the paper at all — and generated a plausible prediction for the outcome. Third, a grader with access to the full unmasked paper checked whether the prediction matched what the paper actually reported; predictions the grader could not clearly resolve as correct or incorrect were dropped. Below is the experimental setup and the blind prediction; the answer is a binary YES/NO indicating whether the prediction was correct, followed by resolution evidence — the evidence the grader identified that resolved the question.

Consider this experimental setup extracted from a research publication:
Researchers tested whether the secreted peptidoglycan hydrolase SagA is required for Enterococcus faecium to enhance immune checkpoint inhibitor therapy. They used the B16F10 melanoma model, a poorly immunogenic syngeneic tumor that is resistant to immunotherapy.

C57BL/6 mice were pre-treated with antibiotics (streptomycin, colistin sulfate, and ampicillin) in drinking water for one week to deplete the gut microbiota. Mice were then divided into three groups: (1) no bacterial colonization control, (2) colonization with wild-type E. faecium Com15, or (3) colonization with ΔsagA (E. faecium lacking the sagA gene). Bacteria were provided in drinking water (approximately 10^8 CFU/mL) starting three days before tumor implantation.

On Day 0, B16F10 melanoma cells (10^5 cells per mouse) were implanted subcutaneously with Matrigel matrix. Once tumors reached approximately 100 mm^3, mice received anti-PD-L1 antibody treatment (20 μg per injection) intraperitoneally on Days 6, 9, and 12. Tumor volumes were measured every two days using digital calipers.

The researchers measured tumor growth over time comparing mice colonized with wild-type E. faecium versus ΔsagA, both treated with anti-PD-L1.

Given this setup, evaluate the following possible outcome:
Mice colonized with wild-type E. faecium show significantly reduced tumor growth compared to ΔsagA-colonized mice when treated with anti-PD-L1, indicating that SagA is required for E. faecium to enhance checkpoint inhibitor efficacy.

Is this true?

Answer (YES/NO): YES